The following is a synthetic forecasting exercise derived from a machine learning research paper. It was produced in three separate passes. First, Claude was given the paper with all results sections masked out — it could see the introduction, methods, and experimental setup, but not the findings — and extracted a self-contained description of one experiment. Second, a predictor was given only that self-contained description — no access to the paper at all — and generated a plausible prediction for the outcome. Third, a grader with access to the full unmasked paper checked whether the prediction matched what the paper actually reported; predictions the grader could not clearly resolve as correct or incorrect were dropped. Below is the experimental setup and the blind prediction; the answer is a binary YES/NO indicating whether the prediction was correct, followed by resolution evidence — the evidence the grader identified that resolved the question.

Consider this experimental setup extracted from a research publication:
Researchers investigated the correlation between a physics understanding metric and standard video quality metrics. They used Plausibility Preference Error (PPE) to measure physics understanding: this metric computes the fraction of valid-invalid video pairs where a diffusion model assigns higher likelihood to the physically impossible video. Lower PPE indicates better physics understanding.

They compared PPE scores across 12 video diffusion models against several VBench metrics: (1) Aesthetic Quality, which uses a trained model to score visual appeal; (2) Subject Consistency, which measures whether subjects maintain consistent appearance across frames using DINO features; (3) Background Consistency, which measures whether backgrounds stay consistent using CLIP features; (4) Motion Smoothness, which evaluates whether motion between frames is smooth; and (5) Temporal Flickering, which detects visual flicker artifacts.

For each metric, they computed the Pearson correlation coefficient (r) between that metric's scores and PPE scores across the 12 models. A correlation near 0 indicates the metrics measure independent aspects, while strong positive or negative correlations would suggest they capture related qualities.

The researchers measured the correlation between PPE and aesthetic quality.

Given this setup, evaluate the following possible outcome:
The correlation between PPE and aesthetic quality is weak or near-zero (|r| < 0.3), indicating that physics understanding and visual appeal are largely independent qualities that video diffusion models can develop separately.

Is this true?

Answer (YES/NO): YES